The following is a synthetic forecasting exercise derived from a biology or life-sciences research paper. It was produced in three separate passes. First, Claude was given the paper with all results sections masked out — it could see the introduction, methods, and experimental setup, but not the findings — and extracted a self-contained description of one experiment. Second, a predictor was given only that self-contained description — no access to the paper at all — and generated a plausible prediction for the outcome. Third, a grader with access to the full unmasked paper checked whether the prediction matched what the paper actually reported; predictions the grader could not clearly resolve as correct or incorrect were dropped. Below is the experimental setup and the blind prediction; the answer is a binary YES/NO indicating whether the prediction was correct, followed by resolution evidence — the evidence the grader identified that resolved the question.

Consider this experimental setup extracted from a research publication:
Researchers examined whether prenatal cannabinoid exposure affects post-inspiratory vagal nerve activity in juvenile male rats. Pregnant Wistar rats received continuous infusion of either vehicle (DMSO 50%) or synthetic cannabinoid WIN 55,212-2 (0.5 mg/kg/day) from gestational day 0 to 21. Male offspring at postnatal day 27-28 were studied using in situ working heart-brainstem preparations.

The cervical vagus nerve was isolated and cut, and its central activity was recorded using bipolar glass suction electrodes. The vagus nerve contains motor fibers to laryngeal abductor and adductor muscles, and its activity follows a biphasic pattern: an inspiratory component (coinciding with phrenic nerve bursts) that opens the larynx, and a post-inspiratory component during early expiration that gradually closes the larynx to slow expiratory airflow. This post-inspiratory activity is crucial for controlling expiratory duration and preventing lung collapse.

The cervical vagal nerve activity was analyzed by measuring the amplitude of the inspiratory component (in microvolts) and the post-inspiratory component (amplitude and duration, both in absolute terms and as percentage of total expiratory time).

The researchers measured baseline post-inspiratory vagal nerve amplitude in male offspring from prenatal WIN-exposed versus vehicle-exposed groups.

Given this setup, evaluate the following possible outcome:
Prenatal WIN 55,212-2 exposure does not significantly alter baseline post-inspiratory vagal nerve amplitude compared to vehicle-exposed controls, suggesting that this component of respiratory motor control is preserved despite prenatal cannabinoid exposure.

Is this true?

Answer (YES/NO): YES